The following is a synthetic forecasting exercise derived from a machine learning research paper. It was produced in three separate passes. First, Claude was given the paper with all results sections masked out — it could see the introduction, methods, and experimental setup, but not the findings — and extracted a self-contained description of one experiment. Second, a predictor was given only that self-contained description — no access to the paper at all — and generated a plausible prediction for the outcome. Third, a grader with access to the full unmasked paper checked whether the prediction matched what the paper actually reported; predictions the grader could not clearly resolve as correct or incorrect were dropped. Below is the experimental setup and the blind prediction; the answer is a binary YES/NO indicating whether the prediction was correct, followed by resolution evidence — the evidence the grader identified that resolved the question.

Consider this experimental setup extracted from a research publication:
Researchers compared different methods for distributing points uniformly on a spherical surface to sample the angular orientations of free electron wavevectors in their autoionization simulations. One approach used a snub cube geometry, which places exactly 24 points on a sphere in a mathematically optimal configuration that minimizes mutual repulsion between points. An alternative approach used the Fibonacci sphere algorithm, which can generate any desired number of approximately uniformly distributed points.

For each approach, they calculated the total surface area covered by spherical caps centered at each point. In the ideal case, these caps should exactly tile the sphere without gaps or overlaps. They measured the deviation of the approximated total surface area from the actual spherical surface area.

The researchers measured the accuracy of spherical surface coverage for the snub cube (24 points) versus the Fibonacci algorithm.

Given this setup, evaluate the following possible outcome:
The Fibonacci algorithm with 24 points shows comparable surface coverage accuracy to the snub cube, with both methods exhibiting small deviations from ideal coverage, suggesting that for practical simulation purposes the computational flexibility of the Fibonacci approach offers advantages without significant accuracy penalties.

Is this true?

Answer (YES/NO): NO